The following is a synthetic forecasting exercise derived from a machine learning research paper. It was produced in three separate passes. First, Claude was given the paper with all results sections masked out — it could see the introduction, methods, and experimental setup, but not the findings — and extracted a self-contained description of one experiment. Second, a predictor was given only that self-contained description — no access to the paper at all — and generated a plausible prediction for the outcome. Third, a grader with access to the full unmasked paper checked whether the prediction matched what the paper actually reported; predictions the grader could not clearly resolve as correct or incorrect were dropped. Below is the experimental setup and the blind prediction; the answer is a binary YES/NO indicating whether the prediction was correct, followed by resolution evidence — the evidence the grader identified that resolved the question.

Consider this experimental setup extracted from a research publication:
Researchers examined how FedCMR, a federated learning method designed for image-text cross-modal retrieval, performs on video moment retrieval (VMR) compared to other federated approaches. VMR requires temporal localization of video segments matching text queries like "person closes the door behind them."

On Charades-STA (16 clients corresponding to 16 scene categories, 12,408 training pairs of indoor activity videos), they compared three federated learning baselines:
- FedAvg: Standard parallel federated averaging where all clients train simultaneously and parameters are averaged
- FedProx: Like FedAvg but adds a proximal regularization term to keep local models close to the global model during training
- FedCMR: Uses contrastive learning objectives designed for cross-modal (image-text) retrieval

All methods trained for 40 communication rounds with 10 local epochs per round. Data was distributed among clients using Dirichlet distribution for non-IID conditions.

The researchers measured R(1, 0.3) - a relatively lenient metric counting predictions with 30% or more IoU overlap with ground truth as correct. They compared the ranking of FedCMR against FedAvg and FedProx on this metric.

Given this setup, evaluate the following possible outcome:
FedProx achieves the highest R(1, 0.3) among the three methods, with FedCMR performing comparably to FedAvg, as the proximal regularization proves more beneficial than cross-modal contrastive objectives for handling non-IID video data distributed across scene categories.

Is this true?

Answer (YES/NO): NO